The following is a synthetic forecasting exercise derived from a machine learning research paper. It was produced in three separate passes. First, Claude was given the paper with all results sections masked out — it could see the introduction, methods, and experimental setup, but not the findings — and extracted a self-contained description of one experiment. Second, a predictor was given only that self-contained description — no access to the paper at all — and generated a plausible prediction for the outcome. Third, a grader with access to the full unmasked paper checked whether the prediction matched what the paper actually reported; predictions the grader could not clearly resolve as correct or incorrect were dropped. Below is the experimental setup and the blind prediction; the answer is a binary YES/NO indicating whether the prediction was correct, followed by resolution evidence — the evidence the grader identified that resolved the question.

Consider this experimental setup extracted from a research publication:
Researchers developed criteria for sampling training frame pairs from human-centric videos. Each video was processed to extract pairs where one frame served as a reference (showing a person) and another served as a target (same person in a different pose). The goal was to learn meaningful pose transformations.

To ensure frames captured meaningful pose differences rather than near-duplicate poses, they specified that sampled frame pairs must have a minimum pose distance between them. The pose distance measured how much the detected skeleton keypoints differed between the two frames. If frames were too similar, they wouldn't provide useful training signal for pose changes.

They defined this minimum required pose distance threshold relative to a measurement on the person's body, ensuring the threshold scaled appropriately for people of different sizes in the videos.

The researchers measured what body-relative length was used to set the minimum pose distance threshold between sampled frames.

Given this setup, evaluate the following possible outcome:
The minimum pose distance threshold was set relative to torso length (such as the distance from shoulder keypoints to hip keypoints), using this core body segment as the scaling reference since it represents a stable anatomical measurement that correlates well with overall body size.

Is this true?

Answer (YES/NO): NO